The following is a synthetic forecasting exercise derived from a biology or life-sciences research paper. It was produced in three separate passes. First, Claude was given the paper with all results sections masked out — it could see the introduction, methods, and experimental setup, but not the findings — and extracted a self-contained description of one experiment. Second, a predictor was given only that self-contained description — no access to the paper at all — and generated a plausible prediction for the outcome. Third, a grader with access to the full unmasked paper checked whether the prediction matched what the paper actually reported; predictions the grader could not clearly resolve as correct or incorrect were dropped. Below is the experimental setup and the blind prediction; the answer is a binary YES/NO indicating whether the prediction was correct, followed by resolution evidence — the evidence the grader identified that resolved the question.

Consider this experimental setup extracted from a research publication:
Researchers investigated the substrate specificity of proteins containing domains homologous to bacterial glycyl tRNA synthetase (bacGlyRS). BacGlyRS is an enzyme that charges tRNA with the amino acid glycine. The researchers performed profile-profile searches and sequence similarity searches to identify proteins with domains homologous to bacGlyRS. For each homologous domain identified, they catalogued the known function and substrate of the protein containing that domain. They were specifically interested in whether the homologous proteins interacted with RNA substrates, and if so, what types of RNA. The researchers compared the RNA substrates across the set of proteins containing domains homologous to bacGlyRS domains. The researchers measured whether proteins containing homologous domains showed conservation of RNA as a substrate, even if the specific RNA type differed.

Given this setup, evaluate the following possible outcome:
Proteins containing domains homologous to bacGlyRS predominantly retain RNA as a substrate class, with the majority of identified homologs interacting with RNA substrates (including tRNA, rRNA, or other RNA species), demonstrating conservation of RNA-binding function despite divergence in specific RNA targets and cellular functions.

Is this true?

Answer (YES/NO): YES